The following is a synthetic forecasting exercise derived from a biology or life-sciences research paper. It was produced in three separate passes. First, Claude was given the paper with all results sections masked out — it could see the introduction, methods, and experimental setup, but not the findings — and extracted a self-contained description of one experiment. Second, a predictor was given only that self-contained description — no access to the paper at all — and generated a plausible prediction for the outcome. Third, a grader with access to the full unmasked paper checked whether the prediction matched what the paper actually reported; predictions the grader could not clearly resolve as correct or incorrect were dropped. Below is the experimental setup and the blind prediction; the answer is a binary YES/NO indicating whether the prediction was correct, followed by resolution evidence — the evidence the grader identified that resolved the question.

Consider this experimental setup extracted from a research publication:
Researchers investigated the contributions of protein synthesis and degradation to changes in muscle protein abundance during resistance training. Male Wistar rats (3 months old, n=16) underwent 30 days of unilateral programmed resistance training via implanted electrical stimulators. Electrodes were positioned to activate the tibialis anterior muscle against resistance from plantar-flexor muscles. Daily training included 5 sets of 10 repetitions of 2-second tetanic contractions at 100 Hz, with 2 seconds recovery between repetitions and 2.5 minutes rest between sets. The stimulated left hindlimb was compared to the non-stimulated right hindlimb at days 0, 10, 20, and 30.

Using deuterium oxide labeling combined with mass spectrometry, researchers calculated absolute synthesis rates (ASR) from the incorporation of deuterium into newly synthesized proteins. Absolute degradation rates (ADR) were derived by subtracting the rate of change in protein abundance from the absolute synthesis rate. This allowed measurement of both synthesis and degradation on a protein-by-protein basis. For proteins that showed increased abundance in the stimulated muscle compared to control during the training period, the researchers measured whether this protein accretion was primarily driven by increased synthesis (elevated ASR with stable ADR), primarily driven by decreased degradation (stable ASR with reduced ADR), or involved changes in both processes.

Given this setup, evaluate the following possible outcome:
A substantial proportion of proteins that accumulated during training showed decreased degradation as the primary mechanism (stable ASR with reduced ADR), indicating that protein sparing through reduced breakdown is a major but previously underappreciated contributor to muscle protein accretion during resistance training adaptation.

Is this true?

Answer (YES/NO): NO